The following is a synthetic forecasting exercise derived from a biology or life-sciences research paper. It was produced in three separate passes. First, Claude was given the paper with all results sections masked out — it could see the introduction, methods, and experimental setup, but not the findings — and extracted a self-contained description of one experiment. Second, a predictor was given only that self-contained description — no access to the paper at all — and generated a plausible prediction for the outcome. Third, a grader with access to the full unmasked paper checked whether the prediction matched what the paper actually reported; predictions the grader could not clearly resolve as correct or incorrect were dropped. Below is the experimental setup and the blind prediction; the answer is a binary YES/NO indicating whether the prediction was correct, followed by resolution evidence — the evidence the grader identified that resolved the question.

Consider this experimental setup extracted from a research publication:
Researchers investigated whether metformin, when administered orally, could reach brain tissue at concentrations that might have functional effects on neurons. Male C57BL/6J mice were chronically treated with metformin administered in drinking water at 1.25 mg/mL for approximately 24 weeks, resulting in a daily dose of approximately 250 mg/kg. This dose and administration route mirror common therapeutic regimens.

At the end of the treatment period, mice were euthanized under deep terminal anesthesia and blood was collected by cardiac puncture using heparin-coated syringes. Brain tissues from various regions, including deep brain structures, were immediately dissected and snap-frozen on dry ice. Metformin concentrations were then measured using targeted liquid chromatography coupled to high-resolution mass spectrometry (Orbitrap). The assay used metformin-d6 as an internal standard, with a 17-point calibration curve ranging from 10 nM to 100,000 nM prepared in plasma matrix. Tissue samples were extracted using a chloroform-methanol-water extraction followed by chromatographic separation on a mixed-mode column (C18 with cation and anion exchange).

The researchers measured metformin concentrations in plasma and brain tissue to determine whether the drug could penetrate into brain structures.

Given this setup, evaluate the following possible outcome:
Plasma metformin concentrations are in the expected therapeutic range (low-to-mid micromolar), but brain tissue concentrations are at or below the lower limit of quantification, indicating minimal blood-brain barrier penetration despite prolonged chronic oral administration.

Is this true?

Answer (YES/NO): NO